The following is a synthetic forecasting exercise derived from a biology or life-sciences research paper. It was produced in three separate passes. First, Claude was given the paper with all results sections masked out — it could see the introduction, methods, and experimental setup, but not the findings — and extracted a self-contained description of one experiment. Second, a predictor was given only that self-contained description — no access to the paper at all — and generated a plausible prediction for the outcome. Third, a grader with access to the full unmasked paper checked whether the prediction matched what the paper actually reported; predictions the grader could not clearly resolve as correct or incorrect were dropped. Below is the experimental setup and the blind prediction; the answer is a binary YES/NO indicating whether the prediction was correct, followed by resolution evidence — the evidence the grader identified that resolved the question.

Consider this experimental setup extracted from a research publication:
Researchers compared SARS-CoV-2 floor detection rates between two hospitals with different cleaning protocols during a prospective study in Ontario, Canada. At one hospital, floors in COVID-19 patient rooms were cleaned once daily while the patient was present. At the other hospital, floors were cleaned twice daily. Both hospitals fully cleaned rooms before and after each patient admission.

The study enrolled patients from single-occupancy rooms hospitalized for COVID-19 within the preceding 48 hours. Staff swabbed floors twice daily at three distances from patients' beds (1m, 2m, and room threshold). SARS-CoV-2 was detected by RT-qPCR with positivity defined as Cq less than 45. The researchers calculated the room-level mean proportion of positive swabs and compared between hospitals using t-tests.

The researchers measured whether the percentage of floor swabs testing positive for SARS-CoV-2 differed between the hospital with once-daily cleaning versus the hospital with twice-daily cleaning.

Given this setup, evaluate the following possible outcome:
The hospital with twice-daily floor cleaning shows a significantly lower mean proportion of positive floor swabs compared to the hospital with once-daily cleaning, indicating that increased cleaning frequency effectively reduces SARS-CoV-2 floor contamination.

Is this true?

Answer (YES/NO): YES